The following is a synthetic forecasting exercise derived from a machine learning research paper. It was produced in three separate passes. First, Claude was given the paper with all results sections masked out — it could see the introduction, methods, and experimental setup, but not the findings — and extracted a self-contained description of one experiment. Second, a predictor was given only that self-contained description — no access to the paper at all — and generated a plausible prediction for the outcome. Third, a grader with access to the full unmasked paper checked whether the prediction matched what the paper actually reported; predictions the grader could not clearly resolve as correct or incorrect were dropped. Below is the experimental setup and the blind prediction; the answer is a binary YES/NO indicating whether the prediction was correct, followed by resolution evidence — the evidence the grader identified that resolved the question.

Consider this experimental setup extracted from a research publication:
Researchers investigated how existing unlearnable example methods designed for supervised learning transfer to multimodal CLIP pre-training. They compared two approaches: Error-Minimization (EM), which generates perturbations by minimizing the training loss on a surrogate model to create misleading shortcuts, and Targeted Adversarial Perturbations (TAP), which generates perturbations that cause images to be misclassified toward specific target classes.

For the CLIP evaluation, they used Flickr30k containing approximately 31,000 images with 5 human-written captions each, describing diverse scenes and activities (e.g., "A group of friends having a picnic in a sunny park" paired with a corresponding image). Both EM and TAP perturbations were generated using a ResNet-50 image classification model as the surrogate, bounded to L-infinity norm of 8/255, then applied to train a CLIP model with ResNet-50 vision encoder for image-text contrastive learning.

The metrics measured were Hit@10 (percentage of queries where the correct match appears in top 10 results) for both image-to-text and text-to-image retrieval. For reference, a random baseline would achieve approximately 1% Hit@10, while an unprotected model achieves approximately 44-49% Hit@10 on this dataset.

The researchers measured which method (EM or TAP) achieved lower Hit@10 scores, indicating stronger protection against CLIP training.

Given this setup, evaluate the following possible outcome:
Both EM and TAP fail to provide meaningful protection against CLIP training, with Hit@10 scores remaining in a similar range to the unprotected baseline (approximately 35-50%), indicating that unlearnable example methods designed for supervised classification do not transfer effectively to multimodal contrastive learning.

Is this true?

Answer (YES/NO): NO